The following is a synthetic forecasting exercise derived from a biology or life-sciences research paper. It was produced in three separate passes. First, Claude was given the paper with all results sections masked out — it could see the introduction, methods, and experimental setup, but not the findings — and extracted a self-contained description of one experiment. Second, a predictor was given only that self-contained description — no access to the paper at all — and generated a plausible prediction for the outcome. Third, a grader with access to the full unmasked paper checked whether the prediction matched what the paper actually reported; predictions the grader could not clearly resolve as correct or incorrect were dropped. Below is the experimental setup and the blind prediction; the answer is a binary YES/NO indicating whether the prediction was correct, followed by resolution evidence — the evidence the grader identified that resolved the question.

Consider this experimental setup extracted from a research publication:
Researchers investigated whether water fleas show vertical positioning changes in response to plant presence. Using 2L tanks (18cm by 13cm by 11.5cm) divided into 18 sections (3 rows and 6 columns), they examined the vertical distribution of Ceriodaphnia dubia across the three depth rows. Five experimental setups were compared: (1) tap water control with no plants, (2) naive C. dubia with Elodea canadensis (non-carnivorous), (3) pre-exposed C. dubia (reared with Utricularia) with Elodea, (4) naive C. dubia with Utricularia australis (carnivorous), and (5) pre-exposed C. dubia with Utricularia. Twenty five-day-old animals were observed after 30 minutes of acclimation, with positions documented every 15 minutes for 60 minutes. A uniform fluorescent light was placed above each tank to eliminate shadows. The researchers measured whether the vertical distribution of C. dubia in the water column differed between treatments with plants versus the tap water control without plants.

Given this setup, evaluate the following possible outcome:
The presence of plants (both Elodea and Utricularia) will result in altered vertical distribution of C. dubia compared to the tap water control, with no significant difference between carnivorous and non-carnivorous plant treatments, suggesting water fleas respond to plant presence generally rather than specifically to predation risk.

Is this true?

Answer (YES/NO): NO